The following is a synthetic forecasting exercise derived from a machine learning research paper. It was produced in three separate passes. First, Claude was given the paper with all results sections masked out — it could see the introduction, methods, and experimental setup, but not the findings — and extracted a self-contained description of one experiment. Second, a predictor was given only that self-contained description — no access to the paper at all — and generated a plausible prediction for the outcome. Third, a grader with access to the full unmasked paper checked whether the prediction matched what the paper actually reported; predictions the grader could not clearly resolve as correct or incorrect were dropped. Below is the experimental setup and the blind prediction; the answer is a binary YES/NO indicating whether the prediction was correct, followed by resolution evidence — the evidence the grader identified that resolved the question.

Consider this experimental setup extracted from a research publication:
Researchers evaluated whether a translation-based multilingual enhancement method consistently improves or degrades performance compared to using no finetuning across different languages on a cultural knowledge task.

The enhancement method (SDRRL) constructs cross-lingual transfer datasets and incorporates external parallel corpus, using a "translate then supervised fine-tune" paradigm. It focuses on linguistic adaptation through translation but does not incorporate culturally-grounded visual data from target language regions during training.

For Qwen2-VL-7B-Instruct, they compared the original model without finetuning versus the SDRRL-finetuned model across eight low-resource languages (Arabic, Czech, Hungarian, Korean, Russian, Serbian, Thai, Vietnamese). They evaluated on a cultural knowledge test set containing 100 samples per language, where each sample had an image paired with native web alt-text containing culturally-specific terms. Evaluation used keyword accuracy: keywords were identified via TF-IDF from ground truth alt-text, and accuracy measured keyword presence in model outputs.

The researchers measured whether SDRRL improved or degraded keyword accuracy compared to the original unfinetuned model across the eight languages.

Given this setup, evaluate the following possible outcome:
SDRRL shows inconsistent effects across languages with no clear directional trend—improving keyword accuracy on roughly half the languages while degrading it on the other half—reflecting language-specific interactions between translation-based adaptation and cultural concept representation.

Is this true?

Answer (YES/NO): NO